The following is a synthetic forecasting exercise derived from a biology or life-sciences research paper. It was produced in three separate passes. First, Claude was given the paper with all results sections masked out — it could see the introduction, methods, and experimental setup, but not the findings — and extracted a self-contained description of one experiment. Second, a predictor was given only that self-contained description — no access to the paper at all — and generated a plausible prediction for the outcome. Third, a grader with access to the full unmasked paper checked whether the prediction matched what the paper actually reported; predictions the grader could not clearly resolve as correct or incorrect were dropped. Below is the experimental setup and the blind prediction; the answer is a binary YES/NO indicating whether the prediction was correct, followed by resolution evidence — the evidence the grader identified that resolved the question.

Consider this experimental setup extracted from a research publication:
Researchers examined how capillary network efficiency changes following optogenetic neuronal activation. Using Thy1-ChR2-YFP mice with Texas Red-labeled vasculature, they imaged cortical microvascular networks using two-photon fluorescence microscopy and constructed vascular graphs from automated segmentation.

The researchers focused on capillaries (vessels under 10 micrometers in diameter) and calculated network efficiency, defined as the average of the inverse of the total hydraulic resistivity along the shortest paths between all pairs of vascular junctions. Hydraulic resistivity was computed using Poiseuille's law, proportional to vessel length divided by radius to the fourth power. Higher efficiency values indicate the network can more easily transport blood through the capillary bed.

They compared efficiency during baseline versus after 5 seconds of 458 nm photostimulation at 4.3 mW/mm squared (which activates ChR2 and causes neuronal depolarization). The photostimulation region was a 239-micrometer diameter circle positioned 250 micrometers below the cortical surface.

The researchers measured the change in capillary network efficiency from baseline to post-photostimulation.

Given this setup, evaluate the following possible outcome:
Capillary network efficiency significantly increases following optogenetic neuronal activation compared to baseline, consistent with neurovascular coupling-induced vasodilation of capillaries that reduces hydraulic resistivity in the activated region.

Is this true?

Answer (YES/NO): YES